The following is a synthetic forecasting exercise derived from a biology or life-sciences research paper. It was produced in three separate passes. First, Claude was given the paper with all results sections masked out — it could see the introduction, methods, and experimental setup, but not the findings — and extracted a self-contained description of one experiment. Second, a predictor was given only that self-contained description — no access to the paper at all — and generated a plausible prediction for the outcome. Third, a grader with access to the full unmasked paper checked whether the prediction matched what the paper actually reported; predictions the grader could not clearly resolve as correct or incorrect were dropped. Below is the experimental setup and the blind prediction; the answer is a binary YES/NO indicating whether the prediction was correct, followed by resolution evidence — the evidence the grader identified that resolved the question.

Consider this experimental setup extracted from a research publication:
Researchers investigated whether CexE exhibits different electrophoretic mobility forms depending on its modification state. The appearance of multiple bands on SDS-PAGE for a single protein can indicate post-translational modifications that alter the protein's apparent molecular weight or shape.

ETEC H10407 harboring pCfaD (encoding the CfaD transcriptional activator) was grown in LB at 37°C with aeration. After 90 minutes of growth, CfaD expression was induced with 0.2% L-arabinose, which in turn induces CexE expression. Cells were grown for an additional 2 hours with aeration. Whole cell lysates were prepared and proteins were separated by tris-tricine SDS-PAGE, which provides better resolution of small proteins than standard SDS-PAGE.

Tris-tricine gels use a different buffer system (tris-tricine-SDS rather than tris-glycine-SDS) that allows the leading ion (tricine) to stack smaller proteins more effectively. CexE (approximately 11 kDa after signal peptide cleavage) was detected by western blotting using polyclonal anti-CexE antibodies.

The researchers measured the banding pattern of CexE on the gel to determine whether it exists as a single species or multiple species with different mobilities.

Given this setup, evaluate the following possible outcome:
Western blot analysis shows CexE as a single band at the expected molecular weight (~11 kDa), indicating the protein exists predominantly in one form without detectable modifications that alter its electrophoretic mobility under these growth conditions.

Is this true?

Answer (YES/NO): NO